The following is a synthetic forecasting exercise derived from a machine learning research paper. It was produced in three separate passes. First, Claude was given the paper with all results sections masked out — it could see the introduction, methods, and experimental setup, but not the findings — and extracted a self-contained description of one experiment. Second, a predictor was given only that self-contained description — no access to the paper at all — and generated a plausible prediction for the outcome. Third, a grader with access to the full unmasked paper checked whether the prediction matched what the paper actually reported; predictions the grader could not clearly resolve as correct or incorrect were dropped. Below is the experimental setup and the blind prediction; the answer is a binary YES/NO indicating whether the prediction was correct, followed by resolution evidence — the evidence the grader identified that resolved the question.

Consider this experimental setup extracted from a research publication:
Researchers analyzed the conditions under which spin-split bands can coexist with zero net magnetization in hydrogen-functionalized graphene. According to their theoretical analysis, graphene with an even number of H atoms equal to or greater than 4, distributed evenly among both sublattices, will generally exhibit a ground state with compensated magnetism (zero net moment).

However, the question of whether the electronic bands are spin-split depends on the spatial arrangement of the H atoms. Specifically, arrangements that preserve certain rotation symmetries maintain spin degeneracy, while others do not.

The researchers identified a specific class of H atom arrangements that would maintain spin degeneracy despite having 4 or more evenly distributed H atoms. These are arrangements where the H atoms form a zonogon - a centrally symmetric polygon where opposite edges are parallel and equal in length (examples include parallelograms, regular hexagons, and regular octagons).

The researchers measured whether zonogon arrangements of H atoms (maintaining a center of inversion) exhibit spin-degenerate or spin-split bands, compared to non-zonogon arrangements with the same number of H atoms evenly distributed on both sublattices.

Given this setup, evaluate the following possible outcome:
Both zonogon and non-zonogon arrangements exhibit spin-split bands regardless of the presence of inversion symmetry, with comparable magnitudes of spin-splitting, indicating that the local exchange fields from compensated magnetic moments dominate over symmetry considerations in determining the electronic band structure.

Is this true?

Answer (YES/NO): NO